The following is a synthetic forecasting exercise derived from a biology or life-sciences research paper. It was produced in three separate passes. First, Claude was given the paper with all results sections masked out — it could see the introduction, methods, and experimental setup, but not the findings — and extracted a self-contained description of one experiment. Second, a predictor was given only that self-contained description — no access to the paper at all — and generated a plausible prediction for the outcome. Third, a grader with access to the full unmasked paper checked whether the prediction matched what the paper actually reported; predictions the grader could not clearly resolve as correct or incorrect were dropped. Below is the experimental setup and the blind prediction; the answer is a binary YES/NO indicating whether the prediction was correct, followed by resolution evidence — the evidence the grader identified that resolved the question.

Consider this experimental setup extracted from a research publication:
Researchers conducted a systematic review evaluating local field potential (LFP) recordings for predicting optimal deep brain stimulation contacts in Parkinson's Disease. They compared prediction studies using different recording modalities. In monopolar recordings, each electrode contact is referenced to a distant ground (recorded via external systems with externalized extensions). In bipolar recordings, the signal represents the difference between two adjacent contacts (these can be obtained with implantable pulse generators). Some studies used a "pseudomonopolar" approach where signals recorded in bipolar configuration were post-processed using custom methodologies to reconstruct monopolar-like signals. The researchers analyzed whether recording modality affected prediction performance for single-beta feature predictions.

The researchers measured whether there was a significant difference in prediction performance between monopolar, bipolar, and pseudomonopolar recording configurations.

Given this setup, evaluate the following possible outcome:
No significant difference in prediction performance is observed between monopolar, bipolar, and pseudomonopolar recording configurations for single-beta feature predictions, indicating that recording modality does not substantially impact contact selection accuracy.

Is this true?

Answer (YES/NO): YES